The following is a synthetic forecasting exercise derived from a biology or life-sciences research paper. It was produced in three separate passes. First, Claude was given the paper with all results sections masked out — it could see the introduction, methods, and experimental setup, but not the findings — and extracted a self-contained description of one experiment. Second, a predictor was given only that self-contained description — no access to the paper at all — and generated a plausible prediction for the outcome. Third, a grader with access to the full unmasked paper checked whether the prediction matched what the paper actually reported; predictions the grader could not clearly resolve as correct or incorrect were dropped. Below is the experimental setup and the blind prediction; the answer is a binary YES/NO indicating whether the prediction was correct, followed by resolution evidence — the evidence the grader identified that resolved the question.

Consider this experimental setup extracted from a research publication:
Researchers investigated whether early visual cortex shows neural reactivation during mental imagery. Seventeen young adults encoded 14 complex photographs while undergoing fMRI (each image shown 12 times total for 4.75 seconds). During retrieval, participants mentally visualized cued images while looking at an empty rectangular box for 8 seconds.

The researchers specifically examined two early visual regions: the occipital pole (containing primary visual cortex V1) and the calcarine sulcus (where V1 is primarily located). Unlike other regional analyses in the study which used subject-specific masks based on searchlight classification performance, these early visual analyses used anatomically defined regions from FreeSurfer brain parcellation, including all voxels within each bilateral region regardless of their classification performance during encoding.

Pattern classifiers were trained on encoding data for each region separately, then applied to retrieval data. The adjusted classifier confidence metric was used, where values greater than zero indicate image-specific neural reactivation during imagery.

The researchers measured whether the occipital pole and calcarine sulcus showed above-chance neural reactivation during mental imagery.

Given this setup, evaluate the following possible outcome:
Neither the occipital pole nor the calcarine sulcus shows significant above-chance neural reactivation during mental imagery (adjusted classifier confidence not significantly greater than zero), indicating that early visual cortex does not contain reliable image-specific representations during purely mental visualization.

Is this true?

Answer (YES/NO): NO